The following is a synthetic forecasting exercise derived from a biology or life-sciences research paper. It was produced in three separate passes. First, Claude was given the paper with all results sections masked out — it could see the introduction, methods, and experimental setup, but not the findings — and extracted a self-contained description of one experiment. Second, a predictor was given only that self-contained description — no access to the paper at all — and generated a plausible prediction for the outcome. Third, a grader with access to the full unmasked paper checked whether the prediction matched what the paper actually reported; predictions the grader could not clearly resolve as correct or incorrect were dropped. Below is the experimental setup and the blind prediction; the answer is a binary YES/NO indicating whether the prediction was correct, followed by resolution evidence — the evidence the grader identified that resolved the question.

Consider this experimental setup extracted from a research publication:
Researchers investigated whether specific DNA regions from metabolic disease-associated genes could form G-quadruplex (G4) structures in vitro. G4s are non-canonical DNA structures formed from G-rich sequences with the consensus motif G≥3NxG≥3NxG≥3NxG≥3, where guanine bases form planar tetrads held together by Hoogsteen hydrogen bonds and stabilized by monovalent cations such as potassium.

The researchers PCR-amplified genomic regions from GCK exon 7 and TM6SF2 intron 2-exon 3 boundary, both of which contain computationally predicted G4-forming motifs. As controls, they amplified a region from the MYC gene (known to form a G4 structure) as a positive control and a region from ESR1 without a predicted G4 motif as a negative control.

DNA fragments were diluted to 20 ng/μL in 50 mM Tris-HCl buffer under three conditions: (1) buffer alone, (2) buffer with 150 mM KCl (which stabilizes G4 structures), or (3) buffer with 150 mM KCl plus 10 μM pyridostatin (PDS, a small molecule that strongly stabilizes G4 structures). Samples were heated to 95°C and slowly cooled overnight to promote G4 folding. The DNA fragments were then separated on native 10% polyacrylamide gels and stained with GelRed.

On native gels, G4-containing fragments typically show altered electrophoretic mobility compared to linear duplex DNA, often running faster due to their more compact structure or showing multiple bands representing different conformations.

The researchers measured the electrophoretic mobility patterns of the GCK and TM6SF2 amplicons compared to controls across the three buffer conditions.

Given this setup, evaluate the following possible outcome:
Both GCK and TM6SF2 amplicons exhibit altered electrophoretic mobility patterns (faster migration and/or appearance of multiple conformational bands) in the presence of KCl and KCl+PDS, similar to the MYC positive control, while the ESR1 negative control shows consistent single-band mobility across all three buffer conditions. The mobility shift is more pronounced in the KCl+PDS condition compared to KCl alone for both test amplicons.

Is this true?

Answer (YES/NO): YES